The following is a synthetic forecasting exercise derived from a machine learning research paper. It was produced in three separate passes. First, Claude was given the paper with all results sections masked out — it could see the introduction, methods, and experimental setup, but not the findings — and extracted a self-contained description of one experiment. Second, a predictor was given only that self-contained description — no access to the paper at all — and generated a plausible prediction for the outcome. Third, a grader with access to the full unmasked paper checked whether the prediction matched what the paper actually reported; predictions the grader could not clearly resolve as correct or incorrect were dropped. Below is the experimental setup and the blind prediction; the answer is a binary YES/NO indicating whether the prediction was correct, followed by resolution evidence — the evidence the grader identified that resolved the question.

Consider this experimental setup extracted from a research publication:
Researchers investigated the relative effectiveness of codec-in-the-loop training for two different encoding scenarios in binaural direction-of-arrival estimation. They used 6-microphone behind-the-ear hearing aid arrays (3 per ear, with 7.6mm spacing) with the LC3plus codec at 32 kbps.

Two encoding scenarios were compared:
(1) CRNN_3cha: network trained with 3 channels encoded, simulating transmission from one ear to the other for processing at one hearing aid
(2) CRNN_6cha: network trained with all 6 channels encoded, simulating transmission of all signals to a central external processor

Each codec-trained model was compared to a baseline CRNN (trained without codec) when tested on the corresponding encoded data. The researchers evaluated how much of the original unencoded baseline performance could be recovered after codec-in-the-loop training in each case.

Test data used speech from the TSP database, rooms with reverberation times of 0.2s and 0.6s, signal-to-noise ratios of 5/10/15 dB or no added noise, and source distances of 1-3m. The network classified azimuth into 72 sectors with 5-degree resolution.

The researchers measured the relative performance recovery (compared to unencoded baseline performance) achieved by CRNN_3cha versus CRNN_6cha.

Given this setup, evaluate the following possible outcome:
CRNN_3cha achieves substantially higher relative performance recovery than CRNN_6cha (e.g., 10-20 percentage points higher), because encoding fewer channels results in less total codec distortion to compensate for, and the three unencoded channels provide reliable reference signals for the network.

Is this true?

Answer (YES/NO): NO